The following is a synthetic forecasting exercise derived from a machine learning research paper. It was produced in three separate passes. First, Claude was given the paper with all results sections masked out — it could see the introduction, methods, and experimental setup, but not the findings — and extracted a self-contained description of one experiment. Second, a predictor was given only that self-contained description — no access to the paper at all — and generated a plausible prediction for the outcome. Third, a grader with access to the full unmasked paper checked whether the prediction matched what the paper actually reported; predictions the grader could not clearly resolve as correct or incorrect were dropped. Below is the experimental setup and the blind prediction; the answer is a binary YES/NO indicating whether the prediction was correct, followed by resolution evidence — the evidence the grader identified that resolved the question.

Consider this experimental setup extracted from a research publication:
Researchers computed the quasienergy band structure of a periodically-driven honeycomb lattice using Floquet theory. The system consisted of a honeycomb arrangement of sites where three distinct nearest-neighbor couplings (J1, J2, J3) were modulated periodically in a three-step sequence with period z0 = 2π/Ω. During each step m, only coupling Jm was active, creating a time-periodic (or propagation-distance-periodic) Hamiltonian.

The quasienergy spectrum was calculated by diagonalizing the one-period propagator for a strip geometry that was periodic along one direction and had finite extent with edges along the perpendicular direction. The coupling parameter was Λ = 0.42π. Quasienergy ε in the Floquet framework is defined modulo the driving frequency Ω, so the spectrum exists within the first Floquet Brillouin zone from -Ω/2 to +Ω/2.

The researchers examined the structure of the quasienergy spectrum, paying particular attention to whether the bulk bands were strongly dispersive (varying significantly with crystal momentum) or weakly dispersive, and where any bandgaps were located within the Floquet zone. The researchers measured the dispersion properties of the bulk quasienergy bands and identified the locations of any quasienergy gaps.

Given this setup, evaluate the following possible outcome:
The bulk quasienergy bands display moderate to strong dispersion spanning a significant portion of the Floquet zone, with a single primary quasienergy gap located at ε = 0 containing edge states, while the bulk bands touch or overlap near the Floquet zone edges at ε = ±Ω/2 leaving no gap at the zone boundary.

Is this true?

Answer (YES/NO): NO